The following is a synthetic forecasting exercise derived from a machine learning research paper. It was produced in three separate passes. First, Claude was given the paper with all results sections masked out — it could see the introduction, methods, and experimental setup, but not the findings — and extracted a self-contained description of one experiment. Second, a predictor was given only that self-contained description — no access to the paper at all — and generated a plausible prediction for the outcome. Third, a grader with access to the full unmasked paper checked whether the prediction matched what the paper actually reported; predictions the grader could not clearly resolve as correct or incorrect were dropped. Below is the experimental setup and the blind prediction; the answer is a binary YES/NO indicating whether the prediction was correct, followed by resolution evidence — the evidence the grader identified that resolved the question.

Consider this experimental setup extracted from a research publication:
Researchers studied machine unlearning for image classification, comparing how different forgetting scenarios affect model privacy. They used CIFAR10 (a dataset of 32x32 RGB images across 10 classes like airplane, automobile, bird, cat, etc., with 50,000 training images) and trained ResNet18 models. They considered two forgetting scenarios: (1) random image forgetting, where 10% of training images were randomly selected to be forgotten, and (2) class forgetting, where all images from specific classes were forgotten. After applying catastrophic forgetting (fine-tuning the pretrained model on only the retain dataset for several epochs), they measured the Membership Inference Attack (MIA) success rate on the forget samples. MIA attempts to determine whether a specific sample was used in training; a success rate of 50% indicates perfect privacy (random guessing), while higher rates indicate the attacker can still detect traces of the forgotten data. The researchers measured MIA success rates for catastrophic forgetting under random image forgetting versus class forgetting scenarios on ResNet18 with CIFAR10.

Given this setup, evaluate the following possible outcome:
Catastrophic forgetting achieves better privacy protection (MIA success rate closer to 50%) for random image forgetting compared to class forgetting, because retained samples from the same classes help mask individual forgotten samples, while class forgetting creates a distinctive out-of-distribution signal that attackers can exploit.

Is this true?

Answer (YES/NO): YES